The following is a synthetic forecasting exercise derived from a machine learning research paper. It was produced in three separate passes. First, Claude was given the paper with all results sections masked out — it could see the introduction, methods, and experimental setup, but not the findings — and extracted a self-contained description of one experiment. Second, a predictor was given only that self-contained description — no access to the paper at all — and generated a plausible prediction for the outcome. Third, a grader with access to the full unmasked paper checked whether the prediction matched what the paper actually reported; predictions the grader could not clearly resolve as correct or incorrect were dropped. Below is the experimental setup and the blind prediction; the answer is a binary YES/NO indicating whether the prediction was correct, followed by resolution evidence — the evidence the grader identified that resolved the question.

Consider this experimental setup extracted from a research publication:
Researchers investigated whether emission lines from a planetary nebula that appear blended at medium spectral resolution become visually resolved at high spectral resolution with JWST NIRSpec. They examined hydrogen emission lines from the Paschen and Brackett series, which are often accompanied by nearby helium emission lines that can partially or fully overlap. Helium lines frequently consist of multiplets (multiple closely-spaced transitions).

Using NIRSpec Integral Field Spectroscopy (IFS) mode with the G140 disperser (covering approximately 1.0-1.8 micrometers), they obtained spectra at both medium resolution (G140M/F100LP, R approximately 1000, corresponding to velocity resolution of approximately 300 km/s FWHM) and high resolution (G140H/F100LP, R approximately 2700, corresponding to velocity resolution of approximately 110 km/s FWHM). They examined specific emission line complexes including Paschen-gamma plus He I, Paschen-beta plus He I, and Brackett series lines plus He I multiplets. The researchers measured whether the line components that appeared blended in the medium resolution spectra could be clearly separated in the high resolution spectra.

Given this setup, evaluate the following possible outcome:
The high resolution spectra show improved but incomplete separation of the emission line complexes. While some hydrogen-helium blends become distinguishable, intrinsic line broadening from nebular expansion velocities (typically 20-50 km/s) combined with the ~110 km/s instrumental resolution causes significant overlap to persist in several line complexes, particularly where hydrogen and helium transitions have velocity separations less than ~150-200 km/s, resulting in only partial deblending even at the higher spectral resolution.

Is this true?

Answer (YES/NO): NO